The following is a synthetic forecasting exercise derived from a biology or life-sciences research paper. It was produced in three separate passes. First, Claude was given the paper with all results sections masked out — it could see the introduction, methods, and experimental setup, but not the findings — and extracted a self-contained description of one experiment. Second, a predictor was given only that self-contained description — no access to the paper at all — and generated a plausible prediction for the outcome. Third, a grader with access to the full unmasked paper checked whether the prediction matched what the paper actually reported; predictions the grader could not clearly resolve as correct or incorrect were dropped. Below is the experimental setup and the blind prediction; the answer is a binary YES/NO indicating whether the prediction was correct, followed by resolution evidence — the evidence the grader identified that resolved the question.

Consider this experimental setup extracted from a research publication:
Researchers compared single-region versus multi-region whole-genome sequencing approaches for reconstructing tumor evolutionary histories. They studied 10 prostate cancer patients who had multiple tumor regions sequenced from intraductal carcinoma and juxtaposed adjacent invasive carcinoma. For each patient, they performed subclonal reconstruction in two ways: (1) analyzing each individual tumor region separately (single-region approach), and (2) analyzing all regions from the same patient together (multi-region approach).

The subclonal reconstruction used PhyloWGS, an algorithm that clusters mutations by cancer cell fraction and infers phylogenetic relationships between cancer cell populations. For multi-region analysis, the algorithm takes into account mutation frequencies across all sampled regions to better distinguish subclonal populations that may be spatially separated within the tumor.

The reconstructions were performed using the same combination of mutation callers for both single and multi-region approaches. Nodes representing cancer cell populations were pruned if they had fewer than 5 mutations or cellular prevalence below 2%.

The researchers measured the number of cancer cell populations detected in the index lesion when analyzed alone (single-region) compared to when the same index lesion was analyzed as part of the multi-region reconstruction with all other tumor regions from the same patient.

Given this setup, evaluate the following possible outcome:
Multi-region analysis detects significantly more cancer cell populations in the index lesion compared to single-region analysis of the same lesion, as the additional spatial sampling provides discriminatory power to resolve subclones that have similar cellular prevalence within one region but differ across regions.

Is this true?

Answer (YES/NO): YES